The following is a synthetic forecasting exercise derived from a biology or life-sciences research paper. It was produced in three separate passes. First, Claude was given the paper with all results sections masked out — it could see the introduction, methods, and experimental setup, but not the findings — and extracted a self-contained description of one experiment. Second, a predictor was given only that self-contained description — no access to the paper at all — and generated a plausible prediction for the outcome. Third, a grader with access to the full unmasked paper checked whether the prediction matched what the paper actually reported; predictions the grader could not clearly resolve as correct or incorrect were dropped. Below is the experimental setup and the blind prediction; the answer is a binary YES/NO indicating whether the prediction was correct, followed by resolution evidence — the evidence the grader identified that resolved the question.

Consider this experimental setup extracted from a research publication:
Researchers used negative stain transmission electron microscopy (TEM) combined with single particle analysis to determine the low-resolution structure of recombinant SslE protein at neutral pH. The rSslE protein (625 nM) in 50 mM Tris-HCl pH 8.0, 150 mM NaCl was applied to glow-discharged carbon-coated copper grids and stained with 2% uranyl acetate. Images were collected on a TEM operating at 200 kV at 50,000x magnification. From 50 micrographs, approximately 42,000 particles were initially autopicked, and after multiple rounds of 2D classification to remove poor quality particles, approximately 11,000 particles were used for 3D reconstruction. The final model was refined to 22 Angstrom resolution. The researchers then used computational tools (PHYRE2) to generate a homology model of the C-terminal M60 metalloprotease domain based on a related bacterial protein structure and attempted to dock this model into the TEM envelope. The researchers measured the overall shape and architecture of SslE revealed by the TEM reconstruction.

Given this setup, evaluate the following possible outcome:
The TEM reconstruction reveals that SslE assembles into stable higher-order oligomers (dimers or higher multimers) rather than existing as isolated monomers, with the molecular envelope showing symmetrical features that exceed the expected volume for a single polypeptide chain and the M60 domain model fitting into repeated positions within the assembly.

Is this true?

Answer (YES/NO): NO